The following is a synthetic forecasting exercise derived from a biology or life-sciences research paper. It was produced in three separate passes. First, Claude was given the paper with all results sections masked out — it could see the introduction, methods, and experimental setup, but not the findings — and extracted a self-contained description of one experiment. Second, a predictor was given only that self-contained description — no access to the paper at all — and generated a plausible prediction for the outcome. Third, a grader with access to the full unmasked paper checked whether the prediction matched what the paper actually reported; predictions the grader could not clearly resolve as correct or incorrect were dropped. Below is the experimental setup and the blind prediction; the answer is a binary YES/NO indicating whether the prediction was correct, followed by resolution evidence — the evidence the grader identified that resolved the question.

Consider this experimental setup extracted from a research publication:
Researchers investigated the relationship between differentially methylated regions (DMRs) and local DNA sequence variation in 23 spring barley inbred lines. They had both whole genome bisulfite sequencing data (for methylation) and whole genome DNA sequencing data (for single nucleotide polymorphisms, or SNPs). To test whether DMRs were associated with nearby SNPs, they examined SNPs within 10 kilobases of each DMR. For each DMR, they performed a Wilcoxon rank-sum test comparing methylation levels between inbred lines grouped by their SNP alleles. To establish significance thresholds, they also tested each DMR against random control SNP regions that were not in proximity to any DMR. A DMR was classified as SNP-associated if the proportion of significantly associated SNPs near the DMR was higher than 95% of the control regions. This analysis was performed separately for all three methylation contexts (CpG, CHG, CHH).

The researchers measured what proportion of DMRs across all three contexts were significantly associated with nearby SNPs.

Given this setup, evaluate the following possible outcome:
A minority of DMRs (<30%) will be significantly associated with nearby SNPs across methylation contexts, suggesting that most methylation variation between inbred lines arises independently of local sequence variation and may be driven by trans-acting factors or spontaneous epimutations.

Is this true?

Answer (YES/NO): NO